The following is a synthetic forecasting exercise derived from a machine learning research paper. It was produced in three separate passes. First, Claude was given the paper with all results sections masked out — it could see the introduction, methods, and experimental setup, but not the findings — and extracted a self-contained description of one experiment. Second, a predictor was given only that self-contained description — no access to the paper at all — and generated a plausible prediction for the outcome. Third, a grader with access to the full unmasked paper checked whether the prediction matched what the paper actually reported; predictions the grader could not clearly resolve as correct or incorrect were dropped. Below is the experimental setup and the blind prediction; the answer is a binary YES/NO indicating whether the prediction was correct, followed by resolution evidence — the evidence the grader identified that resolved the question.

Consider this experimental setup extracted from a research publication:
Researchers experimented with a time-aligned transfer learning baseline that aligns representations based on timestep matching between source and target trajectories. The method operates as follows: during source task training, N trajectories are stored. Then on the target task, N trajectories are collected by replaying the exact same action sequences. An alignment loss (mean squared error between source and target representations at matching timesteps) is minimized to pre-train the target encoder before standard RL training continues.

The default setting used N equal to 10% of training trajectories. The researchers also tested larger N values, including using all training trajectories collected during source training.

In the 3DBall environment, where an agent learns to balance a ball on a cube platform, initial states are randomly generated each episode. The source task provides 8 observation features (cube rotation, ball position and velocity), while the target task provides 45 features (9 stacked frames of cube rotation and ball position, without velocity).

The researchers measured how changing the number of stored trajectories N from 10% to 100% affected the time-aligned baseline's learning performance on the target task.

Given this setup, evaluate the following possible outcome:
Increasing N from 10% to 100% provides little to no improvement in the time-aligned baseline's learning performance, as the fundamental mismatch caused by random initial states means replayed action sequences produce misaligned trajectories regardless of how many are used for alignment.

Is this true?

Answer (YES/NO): YES